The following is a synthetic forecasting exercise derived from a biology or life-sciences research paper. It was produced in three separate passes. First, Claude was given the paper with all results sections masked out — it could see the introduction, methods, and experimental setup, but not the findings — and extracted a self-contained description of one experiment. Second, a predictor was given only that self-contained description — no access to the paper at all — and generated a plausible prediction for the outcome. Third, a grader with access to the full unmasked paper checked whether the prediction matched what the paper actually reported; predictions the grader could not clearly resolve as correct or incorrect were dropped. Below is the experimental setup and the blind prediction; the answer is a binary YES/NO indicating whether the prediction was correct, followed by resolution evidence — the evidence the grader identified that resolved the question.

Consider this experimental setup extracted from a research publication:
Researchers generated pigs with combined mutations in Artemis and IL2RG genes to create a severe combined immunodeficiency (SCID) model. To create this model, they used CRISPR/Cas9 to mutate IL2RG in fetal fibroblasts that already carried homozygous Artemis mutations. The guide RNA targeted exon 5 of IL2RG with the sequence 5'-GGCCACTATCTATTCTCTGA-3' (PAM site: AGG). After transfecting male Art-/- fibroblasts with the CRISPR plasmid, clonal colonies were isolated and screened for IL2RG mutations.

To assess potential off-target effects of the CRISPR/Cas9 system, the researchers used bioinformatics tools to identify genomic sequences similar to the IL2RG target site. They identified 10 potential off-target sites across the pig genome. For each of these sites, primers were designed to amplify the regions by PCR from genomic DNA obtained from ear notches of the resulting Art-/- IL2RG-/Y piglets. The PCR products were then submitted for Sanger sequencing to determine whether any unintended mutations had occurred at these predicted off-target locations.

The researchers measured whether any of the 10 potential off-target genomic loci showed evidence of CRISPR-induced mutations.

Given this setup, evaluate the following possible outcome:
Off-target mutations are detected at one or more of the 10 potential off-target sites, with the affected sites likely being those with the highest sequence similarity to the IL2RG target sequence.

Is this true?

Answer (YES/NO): NO